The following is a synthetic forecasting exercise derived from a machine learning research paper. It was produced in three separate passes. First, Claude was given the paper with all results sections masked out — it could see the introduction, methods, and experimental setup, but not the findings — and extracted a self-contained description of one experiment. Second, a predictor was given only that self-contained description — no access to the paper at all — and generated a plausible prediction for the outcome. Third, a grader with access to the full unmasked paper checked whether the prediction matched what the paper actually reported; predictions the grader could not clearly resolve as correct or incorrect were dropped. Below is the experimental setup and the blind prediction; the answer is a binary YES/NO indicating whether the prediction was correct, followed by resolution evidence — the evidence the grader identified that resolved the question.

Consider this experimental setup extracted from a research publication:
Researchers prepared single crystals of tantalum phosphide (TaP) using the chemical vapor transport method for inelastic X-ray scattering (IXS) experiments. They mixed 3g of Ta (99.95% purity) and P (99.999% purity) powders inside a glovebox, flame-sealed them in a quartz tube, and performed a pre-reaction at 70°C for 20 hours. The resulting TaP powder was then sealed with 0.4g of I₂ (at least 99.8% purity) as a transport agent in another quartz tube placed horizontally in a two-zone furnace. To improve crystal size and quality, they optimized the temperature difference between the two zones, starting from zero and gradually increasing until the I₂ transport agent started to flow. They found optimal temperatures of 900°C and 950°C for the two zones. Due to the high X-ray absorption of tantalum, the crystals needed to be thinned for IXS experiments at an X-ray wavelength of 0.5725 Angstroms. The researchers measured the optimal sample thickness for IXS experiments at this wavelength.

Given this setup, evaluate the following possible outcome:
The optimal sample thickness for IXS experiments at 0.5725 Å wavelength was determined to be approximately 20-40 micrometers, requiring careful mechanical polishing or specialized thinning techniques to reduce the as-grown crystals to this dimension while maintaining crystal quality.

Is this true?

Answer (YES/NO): YES